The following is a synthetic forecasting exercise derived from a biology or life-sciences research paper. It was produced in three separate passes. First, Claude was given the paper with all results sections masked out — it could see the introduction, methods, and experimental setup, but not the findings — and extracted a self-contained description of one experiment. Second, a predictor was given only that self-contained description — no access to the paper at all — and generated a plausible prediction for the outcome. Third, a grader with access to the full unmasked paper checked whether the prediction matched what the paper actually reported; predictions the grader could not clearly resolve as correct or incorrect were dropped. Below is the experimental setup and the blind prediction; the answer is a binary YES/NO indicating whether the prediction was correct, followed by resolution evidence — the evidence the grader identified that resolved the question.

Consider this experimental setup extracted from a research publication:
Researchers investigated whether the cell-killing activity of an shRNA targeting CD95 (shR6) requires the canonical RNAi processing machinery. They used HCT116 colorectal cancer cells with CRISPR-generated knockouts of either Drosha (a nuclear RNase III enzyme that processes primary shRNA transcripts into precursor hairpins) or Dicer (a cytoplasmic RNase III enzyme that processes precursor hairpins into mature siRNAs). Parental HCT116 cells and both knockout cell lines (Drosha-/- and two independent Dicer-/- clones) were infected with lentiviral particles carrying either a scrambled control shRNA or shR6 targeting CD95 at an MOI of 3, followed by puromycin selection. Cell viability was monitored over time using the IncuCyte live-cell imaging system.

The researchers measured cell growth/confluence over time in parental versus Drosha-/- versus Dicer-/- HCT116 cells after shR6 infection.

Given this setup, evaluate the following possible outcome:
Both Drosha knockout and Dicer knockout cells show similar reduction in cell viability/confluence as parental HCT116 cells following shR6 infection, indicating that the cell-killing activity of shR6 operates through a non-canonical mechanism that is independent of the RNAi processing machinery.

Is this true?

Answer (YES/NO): NO